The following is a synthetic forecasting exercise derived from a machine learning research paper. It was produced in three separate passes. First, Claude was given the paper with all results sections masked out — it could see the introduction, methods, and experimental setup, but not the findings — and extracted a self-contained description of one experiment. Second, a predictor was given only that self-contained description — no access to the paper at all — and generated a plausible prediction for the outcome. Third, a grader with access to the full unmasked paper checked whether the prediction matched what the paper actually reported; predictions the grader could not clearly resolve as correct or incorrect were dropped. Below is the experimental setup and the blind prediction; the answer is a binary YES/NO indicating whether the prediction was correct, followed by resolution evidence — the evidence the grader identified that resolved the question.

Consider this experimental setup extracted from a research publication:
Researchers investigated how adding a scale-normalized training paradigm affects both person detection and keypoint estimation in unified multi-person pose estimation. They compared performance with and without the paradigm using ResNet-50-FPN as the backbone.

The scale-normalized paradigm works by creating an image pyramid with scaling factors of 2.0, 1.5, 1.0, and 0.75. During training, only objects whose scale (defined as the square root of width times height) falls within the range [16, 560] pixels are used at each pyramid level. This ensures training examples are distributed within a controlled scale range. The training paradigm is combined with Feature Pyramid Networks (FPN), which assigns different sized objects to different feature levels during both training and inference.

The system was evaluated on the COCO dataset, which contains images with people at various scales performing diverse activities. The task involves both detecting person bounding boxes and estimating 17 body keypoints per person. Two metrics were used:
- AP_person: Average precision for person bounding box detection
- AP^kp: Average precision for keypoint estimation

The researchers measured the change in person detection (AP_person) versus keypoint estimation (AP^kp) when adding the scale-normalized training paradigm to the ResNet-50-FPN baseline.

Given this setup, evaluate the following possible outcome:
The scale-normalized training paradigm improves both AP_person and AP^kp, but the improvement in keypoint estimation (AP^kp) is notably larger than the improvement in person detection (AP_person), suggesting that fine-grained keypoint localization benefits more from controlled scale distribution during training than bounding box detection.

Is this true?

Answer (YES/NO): NO